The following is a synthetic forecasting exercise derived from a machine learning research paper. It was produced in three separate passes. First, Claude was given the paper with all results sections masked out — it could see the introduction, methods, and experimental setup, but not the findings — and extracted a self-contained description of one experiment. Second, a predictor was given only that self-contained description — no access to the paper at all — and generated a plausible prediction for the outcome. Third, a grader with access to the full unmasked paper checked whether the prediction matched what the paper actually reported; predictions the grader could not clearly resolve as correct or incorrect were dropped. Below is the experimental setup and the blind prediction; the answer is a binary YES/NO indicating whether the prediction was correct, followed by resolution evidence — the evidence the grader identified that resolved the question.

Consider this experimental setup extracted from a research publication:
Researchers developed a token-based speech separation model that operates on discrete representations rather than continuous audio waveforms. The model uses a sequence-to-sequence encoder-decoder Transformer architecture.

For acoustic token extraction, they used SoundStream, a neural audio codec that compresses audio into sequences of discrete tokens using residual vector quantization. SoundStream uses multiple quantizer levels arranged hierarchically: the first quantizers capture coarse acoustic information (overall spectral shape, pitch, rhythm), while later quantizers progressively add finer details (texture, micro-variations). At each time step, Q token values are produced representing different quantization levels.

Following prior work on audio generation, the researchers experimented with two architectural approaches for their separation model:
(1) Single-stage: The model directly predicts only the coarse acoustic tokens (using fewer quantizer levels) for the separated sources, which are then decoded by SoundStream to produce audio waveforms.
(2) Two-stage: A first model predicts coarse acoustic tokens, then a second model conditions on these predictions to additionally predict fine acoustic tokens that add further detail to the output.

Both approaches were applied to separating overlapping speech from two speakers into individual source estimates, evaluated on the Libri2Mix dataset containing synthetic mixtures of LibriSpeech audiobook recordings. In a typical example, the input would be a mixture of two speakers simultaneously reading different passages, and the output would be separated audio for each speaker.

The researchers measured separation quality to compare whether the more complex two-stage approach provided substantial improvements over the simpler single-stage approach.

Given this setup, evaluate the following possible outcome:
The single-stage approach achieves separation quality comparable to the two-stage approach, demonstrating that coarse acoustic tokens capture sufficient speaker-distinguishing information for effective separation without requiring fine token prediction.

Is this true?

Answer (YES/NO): YES